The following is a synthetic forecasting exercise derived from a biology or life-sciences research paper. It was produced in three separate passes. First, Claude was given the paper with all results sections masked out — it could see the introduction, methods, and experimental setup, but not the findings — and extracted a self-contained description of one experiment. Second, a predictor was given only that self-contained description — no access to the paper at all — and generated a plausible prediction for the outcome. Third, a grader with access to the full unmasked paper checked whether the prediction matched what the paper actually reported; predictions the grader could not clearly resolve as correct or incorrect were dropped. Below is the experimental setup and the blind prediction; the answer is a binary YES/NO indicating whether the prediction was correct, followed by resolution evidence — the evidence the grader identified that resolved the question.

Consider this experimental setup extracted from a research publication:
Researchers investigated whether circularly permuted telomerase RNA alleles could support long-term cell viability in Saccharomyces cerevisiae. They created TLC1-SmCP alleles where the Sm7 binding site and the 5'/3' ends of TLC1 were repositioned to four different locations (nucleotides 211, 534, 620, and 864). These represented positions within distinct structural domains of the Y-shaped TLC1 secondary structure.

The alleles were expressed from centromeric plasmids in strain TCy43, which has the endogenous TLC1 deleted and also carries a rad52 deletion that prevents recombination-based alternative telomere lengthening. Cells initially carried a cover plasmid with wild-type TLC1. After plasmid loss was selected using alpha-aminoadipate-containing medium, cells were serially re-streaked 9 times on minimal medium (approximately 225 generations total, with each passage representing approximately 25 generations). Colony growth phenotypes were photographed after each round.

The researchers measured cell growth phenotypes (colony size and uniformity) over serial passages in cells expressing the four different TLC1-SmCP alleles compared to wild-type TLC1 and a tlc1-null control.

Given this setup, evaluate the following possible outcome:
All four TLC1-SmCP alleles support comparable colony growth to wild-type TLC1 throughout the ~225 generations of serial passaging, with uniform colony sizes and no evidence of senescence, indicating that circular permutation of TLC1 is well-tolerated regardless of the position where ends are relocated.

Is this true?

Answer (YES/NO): NO